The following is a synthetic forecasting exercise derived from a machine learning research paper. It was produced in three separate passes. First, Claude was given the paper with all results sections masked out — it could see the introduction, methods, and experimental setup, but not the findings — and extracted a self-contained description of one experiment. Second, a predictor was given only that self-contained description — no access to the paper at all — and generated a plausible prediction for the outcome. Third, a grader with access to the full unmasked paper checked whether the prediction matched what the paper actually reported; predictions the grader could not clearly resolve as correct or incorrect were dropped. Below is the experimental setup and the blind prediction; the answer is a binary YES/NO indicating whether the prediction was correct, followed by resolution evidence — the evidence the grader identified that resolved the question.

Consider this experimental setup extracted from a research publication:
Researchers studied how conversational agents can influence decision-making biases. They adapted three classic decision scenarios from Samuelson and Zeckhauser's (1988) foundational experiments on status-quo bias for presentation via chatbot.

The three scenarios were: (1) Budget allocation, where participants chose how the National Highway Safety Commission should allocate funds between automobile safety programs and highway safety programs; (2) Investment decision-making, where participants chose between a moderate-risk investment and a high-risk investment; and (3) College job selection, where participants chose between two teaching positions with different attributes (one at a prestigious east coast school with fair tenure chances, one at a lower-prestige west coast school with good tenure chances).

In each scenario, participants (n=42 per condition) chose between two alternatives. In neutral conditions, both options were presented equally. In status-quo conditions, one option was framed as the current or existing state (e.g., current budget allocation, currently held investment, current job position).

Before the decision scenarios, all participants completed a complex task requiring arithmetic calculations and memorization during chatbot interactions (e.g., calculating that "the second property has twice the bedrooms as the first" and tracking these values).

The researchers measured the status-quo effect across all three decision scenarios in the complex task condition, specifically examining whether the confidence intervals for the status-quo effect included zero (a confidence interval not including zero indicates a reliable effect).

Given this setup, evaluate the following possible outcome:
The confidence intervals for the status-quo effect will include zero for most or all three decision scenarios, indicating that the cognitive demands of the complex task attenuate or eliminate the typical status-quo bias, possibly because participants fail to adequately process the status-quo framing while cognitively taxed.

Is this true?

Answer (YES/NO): NO